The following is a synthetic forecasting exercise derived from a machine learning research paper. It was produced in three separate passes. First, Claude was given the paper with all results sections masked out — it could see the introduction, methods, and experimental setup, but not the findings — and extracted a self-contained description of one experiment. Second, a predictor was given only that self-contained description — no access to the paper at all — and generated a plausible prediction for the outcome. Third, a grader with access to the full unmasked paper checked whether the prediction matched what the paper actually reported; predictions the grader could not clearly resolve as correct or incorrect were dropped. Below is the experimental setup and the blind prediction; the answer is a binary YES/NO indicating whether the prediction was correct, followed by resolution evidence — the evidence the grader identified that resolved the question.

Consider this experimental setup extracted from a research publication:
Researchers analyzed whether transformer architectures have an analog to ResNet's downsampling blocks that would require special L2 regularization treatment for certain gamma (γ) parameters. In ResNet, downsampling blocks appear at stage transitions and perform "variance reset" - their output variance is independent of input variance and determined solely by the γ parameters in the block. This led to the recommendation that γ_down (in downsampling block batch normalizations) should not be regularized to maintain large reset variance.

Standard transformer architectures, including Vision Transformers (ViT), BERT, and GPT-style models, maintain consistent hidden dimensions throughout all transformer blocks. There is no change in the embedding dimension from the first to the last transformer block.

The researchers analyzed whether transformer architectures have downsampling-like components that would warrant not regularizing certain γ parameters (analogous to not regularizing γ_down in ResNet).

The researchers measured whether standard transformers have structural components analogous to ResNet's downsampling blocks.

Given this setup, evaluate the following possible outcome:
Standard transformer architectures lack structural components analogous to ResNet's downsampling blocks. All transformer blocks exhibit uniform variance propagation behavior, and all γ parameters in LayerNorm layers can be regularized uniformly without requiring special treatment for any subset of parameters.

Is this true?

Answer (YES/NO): NO